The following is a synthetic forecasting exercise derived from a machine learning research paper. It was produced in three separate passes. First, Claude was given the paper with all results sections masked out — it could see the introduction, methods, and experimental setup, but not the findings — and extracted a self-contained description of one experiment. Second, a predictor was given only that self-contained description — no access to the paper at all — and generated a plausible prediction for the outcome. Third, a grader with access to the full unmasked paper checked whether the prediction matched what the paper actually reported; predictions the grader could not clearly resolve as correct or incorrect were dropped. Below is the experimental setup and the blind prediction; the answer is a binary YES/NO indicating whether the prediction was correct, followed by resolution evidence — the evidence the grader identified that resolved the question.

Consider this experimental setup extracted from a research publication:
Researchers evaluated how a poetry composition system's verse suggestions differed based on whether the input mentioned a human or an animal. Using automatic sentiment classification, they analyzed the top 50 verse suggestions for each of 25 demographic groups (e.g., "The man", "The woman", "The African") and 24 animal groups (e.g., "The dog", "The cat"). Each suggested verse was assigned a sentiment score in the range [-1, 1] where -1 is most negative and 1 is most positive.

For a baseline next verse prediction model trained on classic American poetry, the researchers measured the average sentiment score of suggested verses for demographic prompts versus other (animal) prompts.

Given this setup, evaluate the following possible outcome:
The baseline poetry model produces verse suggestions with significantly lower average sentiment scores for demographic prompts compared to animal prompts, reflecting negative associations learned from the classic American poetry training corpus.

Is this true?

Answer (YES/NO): NO